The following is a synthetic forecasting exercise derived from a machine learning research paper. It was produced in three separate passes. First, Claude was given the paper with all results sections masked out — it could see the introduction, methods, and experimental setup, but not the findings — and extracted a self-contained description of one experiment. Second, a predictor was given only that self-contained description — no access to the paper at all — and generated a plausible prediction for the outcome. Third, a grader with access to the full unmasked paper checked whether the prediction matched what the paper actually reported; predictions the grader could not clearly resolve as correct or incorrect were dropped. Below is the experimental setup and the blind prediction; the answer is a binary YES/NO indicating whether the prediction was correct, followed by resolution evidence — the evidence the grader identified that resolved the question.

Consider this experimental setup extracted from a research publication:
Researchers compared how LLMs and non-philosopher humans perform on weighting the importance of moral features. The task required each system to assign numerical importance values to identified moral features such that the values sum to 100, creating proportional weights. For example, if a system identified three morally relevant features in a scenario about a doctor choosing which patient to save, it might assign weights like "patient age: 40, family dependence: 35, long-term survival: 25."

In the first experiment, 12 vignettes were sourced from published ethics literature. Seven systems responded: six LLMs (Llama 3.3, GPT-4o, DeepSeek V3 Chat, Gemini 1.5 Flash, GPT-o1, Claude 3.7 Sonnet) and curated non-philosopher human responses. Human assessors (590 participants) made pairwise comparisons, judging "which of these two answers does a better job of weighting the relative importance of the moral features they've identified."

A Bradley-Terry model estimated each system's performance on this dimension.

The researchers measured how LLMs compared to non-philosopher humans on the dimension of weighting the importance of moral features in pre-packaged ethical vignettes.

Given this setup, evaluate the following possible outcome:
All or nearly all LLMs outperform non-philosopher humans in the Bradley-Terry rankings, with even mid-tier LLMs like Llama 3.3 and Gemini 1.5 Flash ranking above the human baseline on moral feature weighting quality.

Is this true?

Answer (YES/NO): NO